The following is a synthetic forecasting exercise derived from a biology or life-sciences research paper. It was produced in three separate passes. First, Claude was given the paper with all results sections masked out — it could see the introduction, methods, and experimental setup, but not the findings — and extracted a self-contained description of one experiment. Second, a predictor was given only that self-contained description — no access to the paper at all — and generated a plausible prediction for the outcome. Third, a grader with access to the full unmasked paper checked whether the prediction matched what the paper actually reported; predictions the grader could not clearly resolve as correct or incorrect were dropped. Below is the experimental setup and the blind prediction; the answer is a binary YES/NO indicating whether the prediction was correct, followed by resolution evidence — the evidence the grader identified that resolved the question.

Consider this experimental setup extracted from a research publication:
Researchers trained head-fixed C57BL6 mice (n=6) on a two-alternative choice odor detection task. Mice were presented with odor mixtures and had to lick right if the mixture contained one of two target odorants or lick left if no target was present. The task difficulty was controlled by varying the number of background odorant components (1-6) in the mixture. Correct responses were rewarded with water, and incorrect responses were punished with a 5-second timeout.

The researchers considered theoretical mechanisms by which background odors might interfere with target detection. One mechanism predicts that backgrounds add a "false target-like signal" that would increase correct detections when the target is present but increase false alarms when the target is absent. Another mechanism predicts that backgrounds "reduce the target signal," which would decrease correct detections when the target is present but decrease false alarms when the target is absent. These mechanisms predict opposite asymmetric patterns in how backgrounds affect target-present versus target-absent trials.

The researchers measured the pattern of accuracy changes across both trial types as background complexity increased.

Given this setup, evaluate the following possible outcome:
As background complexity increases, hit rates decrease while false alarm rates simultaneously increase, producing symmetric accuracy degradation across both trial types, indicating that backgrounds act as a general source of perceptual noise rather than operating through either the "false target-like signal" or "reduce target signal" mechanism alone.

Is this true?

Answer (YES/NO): YES